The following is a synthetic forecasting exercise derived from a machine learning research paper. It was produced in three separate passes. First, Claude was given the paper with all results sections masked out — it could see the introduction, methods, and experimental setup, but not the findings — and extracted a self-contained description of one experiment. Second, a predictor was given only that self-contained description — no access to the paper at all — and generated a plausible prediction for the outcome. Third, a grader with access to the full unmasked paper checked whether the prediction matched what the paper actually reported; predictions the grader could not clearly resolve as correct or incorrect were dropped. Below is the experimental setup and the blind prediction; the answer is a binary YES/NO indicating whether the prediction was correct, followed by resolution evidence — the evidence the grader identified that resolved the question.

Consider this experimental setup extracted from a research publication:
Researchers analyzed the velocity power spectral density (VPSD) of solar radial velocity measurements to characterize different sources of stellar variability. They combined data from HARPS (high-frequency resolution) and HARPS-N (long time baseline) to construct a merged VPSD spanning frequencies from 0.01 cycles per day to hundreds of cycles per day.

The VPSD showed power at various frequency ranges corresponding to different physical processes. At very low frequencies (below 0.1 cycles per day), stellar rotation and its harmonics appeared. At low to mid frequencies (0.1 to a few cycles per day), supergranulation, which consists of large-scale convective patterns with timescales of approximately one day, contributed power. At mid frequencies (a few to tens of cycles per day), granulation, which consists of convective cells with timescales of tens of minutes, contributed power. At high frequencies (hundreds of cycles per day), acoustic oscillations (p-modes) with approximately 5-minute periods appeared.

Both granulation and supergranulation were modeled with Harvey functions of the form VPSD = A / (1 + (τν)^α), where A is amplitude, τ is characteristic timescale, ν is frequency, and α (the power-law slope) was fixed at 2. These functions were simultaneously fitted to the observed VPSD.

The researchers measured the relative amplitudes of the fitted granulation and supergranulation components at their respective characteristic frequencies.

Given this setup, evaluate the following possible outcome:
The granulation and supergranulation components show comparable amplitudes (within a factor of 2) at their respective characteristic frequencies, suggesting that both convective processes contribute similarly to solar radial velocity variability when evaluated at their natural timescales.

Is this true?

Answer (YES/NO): NO